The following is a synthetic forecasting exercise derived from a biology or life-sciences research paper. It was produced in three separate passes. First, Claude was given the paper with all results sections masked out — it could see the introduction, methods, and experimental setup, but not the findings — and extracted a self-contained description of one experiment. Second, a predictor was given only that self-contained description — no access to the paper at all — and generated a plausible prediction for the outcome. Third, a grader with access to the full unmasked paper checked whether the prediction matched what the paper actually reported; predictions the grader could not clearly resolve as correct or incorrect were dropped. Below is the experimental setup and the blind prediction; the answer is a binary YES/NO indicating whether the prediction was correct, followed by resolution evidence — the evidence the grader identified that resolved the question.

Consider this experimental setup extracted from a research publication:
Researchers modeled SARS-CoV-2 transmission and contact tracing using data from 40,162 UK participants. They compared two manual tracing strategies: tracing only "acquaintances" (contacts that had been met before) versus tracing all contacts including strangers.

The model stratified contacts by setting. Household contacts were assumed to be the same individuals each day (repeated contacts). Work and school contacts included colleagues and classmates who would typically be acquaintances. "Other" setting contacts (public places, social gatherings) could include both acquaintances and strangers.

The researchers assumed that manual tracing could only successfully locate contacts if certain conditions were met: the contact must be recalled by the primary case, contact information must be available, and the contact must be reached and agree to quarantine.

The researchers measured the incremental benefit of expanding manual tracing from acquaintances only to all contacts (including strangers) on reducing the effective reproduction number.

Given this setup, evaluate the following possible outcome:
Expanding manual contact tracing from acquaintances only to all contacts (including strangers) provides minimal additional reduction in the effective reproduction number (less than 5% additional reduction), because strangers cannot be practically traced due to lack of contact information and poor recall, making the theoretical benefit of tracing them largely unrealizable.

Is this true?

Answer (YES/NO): YES